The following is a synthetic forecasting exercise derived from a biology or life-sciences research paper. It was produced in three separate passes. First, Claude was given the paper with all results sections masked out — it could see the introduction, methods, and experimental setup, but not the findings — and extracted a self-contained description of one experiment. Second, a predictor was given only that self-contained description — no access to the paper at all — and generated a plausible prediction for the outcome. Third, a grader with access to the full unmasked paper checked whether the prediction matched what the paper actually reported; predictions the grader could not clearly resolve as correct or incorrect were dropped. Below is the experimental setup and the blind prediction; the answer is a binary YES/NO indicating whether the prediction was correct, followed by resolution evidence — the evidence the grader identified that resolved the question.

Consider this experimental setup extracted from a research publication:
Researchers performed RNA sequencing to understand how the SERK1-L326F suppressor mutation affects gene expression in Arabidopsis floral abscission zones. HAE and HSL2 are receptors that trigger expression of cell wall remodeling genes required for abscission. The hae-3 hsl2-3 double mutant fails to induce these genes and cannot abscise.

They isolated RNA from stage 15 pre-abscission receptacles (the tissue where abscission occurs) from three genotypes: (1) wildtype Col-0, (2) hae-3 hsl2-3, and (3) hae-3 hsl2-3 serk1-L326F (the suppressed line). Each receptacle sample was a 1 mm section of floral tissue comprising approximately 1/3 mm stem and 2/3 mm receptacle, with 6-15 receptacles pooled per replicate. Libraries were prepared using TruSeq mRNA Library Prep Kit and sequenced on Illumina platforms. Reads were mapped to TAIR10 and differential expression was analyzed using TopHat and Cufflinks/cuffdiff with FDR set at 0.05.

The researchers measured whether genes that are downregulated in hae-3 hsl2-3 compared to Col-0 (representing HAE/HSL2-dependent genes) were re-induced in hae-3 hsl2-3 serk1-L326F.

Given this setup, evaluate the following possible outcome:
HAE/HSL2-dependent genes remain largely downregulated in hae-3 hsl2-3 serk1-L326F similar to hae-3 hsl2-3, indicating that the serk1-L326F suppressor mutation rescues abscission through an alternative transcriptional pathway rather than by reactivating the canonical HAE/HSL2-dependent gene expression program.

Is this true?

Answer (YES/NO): NO